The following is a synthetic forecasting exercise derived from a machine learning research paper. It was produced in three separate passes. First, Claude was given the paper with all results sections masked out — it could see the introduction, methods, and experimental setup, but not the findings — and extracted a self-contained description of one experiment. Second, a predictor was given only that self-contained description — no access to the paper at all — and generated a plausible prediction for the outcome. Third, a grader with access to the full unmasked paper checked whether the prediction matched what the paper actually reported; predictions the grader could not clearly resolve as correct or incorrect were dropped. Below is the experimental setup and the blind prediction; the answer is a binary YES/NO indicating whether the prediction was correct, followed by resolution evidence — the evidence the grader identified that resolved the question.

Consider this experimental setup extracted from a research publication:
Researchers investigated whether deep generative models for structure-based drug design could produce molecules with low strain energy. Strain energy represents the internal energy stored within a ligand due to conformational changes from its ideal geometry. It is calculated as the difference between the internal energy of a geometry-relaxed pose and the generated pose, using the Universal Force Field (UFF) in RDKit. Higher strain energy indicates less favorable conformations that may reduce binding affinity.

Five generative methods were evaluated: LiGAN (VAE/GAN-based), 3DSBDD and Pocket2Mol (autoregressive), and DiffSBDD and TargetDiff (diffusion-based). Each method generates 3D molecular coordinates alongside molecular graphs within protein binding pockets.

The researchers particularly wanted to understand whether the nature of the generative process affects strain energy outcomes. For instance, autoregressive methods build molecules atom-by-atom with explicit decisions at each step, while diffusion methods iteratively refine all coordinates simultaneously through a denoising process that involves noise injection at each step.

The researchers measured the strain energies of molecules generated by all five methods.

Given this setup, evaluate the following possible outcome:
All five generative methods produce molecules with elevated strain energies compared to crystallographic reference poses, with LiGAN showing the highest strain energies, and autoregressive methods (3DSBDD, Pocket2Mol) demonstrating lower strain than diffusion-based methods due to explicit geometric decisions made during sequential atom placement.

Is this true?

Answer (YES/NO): YES